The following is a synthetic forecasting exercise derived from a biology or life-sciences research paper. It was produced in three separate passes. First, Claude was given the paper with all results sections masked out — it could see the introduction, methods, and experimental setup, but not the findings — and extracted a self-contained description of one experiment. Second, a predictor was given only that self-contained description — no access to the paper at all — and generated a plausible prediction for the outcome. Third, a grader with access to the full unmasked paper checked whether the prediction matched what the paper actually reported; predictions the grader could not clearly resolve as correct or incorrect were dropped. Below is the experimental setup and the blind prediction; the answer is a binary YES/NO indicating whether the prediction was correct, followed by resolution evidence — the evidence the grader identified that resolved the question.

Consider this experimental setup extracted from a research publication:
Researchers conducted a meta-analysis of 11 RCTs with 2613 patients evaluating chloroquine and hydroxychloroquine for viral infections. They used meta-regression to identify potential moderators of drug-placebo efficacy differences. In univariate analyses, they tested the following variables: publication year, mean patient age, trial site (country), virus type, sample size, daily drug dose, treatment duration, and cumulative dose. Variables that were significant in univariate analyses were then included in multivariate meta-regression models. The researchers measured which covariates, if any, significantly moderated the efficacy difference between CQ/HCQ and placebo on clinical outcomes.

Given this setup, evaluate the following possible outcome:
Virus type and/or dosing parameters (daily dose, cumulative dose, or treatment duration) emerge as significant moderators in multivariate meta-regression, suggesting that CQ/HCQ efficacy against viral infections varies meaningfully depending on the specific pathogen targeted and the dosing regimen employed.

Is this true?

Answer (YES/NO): NO